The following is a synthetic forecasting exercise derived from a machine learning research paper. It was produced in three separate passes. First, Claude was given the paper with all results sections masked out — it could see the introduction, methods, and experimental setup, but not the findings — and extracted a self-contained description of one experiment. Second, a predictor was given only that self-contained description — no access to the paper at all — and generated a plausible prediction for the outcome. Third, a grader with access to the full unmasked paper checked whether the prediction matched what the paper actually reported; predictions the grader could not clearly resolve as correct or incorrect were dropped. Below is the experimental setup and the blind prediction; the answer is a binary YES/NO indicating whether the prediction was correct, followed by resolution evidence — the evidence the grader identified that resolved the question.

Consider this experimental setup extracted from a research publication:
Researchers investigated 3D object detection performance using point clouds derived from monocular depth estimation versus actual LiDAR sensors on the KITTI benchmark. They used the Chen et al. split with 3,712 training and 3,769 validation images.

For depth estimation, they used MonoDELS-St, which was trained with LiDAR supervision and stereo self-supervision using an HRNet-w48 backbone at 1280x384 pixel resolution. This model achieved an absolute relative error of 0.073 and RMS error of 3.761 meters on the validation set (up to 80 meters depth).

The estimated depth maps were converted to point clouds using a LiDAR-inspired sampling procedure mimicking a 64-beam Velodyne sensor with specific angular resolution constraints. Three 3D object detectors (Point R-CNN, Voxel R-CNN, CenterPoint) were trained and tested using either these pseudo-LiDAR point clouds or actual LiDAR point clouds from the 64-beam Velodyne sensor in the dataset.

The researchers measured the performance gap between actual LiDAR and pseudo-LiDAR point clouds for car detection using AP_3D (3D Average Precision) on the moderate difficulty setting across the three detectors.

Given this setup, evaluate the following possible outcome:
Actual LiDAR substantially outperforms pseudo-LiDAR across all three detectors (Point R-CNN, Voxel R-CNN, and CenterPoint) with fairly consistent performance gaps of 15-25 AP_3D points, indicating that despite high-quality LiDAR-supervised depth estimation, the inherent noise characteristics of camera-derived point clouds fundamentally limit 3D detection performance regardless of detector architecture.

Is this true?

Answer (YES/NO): NO